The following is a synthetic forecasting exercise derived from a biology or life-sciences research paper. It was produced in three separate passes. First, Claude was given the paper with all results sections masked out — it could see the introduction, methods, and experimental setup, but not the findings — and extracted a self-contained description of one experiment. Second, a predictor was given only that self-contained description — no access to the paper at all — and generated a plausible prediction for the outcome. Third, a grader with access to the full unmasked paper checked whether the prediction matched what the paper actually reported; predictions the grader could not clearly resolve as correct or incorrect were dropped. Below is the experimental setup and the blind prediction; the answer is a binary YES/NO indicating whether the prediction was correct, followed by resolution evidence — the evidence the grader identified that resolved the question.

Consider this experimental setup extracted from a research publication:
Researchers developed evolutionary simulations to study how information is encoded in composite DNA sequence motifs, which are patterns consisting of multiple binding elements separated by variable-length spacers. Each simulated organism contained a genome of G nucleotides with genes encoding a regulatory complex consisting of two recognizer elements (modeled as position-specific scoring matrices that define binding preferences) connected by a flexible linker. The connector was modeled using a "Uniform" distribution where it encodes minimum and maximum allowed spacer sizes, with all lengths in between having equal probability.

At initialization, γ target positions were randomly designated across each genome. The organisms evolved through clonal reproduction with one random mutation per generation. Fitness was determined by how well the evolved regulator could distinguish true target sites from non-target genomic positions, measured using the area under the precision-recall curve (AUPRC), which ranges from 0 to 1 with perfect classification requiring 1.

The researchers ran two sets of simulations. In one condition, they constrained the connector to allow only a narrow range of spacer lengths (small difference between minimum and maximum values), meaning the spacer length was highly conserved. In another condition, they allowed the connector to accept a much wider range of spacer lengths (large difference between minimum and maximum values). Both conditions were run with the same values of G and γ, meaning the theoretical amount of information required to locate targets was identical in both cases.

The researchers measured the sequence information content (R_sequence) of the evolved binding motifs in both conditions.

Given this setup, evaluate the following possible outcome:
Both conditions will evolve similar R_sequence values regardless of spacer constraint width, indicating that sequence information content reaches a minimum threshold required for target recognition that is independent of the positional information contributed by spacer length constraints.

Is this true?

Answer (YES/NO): NO